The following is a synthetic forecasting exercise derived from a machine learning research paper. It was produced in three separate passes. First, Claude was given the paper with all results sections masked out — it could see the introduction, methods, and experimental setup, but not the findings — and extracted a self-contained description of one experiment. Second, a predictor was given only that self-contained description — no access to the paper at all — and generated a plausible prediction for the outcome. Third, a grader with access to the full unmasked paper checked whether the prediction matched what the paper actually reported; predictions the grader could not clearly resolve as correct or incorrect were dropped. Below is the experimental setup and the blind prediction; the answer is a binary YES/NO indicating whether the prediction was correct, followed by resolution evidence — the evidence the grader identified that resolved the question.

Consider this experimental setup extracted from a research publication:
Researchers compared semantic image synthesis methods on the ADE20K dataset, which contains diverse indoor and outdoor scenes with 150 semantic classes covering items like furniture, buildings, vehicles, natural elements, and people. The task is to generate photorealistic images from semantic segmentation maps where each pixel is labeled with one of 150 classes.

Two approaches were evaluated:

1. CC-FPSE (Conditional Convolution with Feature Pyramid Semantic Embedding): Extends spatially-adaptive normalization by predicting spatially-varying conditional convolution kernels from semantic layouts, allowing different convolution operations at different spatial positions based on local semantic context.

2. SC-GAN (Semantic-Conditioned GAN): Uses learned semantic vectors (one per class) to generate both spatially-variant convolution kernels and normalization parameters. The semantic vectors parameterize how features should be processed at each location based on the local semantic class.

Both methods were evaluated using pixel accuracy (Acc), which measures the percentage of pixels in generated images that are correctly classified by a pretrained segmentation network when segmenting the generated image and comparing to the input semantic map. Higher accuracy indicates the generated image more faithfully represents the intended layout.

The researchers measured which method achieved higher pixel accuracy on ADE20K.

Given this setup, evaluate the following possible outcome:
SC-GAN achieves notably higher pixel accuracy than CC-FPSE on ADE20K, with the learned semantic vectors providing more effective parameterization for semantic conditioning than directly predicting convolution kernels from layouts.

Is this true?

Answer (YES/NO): NO